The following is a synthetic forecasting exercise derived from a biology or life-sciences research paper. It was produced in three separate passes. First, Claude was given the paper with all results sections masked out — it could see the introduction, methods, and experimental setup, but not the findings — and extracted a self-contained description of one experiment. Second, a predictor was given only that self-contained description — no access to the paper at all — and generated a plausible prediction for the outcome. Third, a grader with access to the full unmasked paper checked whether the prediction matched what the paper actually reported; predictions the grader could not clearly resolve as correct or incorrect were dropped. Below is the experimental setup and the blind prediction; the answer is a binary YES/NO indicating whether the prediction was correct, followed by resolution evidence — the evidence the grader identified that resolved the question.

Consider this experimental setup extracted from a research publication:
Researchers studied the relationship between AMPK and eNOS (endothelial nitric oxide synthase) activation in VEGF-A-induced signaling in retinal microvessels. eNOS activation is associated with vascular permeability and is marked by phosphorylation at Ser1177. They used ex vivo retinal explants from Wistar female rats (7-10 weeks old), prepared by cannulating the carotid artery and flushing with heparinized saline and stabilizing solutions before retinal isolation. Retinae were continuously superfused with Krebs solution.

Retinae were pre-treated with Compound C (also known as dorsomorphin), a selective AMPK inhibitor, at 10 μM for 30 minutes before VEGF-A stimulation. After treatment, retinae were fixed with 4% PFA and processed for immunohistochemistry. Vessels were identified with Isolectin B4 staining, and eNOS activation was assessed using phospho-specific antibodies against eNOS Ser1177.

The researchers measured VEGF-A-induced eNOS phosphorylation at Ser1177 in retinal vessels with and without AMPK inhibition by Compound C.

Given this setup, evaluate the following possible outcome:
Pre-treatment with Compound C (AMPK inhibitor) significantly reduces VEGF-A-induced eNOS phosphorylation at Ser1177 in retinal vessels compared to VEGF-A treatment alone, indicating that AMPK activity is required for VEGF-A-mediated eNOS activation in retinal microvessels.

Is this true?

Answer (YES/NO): YES